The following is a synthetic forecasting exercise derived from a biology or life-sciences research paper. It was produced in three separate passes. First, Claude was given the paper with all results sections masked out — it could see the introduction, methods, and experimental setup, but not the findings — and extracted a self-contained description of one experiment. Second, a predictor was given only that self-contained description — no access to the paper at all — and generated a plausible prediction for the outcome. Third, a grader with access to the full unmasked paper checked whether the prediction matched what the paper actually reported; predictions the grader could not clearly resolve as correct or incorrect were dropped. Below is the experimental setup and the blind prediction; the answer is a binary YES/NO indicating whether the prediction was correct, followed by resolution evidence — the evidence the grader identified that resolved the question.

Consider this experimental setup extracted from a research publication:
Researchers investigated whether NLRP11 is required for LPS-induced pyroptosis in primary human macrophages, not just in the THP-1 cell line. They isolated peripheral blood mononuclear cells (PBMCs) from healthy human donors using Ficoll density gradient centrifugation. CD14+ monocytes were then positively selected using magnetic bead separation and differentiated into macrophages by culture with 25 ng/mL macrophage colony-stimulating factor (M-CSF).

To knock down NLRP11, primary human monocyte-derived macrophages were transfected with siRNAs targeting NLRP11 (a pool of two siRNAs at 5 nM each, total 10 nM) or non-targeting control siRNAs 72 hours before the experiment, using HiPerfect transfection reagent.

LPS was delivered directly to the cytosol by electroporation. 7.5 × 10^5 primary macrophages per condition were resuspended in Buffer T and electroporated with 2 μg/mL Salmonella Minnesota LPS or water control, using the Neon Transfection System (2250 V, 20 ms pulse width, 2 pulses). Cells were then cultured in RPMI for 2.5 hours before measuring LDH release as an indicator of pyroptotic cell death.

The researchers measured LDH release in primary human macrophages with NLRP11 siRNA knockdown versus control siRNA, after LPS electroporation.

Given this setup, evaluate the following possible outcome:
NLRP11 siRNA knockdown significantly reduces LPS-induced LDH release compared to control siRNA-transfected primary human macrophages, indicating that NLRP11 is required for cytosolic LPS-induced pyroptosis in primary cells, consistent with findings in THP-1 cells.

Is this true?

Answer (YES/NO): YES